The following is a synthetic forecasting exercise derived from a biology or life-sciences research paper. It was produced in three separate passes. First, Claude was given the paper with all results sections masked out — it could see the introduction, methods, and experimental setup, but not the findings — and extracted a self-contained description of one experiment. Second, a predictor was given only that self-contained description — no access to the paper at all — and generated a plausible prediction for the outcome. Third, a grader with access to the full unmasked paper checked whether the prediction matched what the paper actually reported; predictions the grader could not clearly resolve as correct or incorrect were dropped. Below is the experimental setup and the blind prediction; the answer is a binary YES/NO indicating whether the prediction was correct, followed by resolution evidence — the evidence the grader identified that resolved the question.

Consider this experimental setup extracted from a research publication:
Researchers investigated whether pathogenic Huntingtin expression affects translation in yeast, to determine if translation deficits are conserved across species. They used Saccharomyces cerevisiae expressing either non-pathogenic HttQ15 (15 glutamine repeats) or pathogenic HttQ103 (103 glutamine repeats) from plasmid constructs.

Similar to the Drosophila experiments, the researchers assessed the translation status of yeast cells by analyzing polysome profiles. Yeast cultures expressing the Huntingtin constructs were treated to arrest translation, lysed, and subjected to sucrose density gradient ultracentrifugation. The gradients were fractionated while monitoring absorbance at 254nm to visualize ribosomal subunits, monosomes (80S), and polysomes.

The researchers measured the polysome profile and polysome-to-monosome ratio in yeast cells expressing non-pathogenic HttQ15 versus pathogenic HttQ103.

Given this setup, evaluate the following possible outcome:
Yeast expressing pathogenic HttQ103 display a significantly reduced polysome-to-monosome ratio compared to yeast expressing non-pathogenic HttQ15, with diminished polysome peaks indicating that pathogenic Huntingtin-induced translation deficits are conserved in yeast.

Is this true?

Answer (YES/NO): YES